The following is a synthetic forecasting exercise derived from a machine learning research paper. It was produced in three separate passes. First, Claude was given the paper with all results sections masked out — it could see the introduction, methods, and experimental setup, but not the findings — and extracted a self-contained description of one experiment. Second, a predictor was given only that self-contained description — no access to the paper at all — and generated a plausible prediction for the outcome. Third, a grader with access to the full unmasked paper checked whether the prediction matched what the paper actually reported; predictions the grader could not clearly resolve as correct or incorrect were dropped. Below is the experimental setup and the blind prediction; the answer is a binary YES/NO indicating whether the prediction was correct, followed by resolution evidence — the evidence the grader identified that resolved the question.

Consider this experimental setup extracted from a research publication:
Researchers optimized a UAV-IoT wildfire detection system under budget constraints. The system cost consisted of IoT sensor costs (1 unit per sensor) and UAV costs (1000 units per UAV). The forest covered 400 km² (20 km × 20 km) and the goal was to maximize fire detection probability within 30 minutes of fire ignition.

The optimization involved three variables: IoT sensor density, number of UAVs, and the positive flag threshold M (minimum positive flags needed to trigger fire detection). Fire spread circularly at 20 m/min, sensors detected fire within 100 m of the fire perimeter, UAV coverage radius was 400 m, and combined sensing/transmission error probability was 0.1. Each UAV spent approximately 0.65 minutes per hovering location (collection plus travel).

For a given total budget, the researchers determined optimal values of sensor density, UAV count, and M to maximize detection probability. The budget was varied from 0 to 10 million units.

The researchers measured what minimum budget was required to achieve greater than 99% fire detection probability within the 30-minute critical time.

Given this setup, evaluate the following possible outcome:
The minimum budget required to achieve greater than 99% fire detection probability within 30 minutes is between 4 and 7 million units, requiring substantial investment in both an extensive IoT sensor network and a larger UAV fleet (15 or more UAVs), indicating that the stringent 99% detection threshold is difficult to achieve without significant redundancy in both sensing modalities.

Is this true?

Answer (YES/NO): NO